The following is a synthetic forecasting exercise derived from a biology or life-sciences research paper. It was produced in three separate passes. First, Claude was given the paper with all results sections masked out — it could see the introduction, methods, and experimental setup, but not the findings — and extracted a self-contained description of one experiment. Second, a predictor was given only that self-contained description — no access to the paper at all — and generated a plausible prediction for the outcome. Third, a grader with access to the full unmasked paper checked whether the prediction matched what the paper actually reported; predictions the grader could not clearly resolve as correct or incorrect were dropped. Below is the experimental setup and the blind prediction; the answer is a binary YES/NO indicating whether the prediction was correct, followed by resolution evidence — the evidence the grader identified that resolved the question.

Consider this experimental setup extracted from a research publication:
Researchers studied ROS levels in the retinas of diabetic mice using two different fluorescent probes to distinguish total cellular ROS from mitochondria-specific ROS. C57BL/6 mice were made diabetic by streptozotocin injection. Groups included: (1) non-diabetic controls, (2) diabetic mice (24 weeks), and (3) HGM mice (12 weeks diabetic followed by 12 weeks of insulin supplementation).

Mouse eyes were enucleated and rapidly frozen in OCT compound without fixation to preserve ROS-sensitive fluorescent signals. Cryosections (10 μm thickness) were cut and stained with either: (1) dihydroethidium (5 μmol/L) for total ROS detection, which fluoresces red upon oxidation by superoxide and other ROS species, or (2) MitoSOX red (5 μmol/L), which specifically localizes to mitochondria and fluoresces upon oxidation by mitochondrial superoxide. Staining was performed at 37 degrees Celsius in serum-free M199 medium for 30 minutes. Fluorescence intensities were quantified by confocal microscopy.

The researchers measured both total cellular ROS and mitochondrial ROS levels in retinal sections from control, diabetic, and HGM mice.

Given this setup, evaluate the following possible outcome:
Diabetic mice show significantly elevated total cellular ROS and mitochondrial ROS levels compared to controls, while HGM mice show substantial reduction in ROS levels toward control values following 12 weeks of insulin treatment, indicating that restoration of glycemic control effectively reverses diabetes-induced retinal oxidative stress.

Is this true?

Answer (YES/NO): NO